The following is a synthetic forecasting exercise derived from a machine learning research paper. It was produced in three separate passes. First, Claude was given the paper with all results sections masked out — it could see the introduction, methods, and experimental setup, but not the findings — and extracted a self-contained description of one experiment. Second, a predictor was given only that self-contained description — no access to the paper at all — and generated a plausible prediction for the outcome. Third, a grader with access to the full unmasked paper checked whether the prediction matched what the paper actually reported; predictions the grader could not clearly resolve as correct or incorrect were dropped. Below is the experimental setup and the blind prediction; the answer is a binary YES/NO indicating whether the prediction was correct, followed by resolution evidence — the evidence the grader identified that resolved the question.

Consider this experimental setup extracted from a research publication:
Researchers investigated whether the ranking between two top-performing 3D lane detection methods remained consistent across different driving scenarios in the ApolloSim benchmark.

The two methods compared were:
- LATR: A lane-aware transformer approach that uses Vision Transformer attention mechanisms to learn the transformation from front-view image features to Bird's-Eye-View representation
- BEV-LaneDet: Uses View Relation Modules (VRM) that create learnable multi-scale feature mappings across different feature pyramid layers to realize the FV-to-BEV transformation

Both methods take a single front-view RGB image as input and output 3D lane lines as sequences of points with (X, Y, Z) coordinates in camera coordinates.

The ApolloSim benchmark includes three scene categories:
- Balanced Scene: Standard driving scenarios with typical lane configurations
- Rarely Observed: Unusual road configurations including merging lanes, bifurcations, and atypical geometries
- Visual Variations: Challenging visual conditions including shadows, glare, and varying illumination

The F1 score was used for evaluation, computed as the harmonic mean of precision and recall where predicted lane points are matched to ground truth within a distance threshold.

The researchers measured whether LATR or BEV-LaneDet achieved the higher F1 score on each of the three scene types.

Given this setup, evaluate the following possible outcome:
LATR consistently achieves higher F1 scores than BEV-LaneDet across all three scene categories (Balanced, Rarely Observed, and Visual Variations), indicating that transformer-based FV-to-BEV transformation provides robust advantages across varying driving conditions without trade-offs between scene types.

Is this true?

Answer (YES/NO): NO